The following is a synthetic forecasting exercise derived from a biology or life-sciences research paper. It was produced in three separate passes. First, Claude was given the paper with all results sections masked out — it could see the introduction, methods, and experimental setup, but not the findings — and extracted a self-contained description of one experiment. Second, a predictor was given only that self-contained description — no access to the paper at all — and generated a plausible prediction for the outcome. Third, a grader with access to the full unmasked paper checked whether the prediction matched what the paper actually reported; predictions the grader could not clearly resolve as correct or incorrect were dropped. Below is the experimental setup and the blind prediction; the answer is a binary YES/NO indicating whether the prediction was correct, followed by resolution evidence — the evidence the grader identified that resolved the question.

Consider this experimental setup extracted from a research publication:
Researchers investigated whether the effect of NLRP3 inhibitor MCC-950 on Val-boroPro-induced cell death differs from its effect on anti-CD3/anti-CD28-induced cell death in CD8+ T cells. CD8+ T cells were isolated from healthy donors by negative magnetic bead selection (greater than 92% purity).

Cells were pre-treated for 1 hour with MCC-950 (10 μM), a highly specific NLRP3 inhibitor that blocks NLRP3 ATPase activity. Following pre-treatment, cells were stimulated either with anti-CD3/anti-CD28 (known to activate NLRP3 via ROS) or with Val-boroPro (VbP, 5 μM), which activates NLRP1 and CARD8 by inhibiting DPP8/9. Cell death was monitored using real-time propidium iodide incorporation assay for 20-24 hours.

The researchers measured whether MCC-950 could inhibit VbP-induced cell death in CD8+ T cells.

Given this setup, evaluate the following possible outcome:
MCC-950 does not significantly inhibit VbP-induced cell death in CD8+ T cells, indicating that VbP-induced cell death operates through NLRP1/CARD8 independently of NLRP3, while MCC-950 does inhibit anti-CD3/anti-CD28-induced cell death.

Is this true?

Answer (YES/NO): YES